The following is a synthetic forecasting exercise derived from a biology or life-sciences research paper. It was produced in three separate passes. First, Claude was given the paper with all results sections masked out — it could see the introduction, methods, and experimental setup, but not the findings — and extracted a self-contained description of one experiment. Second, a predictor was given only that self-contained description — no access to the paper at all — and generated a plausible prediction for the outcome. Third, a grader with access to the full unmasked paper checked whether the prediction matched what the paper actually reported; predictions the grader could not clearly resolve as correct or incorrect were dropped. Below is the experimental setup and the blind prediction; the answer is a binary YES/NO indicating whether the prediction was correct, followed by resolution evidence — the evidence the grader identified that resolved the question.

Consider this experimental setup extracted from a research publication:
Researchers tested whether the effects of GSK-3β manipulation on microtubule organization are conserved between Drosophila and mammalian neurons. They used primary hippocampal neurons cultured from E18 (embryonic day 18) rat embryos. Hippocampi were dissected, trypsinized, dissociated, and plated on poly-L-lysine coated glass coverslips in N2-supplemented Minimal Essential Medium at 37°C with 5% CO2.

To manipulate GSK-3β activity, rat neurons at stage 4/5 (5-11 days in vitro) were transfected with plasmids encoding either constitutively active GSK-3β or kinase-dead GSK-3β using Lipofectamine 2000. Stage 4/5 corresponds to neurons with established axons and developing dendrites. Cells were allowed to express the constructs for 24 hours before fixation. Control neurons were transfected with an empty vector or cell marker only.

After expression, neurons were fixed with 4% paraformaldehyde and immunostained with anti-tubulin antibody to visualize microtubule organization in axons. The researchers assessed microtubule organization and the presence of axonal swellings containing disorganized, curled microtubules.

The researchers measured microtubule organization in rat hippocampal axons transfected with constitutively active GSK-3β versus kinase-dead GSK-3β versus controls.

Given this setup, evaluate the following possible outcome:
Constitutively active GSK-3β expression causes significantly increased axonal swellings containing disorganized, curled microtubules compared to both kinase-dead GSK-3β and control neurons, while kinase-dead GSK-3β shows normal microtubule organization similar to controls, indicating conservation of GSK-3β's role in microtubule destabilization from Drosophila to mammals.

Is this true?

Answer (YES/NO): NO